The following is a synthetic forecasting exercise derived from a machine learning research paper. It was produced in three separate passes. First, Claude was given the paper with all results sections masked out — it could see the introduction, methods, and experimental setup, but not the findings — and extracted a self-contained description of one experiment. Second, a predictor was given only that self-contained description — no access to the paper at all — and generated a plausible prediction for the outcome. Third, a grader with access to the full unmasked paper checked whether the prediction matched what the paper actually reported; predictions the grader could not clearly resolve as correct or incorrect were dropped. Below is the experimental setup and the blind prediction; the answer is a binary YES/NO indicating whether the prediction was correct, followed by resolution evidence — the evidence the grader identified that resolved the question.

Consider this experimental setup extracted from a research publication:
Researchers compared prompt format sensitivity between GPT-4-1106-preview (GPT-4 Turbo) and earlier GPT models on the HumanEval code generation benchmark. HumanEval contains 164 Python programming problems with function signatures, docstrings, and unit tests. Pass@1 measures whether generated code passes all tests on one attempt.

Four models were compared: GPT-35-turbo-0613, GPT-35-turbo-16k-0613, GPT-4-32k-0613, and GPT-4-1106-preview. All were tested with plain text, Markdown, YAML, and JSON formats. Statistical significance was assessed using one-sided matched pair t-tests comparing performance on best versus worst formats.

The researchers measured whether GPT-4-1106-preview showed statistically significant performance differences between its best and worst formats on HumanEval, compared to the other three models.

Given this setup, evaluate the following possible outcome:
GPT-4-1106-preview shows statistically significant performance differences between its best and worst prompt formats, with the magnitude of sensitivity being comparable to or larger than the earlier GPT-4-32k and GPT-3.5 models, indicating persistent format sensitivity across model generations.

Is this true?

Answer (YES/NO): NO